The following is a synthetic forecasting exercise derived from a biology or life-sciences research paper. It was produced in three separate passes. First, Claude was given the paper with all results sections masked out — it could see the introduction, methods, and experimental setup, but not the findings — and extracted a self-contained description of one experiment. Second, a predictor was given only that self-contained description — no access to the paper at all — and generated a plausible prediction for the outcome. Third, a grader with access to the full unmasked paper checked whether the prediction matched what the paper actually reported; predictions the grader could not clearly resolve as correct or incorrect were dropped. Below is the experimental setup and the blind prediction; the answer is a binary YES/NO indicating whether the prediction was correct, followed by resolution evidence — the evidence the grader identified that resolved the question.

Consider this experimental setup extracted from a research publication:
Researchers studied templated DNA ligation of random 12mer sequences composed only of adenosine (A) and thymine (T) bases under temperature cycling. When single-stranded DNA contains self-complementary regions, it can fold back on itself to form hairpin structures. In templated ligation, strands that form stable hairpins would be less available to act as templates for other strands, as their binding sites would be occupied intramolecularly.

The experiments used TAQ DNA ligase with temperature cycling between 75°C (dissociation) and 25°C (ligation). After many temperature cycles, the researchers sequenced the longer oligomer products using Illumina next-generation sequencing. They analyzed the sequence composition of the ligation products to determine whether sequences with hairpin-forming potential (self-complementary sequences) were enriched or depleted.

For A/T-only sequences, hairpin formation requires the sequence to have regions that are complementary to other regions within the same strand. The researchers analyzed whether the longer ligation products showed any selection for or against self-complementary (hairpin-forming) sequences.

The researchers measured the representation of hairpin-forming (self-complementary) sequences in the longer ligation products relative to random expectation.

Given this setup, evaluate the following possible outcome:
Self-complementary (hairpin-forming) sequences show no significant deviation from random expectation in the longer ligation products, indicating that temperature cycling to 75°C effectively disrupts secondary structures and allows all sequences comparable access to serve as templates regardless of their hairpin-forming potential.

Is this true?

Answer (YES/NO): NO